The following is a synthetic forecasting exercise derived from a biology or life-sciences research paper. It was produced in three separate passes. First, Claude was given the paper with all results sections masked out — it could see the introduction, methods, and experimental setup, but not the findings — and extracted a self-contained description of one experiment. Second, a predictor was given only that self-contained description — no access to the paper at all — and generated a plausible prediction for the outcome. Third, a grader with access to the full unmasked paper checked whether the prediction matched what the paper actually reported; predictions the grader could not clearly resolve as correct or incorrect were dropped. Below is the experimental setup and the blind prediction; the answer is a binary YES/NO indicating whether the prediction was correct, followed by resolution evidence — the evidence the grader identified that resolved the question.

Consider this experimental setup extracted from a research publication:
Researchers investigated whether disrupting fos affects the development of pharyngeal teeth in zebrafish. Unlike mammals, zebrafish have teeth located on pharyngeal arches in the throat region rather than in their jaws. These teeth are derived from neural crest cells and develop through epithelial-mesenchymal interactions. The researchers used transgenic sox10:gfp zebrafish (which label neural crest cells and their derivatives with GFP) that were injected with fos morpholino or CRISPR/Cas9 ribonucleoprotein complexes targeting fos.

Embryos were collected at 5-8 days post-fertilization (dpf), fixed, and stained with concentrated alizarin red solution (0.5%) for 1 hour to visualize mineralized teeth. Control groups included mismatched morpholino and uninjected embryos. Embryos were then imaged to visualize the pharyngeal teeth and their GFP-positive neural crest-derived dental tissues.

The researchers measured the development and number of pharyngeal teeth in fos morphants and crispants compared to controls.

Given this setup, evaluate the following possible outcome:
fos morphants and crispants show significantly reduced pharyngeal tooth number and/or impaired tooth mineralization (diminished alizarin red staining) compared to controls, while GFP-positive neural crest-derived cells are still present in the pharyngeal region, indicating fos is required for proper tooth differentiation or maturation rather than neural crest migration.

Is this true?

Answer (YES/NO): NO